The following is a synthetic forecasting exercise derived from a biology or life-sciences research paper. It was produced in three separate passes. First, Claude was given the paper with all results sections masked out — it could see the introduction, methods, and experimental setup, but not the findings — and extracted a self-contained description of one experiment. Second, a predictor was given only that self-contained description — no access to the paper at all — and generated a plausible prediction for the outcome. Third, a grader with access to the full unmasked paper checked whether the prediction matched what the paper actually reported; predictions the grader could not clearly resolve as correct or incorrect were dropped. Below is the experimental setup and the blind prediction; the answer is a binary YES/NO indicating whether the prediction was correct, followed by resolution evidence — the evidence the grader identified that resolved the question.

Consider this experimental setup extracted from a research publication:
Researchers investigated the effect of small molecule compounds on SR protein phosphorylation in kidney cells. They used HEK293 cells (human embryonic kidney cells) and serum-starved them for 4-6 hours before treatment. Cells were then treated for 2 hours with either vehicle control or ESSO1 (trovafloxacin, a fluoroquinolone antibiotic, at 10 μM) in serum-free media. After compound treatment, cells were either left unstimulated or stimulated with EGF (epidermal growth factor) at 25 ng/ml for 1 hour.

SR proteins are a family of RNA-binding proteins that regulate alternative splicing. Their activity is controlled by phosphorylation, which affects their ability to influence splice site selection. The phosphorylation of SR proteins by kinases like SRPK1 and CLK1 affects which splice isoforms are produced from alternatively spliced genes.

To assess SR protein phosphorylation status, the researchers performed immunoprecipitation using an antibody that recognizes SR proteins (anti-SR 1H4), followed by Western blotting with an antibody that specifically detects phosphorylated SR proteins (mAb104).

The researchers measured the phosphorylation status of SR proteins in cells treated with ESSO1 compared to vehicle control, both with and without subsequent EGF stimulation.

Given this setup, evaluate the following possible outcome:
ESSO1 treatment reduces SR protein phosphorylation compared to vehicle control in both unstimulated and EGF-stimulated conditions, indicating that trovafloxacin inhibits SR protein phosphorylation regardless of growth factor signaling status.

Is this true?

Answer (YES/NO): NO